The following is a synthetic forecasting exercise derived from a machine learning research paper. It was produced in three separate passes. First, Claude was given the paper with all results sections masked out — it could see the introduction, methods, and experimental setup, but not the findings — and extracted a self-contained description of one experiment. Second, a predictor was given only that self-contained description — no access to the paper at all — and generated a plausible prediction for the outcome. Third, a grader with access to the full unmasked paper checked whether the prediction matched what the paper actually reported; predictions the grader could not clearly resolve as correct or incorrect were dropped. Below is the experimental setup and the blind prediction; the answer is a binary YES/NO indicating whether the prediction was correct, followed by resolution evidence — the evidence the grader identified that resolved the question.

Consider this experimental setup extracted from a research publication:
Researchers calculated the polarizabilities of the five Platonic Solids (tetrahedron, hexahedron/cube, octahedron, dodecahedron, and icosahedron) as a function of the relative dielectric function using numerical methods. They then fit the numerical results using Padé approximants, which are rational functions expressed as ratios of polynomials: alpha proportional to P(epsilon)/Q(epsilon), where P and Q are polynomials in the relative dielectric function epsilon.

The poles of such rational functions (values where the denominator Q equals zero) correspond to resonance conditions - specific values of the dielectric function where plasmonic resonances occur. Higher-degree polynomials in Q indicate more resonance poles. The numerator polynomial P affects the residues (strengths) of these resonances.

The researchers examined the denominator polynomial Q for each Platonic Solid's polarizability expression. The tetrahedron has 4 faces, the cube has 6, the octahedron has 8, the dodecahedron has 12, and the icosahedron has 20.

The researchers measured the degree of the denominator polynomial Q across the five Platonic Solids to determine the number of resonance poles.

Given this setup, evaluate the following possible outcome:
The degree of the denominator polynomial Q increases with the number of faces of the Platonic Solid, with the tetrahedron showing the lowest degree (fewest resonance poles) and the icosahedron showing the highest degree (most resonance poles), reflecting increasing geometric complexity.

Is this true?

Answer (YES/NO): NO